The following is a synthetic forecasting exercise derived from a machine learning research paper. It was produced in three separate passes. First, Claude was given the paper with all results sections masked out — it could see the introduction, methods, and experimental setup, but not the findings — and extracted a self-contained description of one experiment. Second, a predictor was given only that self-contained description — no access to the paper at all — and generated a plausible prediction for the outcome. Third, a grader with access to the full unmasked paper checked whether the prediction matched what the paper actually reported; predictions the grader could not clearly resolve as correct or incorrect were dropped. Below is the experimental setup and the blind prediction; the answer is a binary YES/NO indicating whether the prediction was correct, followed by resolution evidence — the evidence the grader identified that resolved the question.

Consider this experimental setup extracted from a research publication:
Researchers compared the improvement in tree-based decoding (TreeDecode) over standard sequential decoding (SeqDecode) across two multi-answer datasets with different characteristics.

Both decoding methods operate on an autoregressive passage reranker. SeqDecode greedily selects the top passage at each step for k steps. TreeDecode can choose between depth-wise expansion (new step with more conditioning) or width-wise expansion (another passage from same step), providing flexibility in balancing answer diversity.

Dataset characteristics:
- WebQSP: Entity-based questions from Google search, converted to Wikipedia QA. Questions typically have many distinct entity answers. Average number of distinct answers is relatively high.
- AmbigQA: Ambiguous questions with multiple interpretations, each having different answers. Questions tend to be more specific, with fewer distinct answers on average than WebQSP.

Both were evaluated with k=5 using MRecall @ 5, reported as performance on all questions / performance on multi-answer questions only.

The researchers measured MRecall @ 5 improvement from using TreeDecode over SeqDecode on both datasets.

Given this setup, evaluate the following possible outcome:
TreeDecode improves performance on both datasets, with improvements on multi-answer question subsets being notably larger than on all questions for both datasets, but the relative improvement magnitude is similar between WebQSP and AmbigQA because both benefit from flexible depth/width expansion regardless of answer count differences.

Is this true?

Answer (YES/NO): NO